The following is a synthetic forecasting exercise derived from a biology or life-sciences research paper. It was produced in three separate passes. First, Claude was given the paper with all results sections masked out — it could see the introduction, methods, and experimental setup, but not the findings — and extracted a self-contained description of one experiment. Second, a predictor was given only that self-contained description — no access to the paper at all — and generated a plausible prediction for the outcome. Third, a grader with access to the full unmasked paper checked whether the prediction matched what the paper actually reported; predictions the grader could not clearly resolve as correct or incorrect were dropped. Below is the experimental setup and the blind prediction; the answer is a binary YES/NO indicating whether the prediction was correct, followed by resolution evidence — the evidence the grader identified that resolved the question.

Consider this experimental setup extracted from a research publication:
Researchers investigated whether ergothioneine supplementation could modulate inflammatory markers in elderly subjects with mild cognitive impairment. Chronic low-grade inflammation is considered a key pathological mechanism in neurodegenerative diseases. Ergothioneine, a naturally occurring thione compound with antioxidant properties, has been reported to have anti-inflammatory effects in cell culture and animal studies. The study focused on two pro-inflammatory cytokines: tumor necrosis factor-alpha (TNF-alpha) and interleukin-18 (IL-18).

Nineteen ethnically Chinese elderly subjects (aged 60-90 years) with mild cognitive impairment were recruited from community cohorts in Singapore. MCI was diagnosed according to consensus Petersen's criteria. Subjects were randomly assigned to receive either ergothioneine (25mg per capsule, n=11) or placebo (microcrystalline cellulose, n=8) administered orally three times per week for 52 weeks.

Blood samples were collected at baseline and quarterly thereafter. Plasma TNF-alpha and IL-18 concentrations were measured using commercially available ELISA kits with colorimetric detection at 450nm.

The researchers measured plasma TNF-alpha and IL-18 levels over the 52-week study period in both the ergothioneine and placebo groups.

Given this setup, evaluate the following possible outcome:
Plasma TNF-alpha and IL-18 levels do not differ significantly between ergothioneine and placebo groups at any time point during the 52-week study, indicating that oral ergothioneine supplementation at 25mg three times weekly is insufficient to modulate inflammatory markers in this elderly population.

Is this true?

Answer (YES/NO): YES